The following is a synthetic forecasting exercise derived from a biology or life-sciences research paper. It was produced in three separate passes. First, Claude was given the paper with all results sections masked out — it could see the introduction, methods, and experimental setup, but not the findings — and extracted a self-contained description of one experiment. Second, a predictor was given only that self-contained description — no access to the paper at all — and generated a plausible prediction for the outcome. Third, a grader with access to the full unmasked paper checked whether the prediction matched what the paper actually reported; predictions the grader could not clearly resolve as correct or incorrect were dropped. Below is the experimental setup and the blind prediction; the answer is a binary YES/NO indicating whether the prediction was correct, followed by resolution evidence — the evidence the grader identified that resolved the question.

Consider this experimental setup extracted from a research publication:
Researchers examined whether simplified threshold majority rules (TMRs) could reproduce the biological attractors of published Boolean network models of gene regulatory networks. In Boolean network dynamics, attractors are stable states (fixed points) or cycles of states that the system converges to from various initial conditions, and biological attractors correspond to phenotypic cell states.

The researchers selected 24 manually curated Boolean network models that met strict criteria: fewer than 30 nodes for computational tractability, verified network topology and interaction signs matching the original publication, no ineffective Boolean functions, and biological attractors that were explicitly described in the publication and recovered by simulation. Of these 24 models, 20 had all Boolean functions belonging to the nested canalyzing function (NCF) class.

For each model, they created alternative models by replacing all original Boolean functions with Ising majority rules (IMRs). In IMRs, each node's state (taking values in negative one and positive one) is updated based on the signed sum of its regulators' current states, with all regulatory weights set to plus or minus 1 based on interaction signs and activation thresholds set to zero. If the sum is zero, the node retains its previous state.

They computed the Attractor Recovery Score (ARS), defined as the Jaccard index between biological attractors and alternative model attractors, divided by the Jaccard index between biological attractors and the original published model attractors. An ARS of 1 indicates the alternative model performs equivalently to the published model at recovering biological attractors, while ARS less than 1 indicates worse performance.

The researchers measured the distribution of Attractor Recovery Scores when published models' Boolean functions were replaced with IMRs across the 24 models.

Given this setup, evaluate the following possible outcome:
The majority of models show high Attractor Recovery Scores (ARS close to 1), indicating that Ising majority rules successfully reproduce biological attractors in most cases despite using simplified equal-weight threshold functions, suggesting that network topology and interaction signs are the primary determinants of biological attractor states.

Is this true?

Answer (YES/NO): NO